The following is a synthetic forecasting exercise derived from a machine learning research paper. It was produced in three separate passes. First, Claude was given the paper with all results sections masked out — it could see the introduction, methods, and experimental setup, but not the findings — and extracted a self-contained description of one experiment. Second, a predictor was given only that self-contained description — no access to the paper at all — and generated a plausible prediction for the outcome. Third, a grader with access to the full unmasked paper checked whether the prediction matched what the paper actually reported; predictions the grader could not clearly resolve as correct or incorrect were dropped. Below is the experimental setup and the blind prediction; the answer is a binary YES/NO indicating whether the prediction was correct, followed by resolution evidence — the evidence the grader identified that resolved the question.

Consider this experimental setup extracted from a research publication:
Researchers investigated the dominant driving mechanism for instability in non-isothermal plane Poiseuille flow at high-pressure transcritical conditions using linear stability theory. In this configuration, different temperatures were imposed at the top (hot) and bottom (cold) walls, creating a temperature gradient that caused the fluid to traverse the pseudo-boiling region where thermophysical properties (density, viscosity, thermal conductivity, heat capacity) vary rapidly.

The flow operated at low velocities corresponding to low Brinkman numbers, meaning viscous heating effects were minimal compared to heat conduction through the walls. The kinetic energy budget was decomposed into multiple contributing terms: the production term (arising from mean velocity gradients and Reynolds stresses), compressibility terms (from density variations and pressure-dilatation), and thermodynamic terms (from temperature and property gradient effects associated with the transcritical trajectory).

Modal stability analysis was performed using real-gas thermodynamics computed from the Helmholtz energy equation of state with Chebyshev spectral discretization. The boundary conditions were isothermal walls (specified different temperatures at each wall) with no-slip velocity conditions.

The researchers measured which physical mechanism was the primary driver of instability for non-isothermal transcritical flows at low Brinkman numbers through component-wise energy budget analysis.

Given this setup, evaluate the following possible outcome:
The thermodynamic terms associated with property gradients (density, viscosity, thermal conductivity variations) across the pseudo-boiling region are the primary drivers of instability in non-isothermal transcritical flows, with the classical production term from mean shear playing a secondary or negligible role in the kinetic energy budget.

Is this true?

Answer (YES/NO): NO